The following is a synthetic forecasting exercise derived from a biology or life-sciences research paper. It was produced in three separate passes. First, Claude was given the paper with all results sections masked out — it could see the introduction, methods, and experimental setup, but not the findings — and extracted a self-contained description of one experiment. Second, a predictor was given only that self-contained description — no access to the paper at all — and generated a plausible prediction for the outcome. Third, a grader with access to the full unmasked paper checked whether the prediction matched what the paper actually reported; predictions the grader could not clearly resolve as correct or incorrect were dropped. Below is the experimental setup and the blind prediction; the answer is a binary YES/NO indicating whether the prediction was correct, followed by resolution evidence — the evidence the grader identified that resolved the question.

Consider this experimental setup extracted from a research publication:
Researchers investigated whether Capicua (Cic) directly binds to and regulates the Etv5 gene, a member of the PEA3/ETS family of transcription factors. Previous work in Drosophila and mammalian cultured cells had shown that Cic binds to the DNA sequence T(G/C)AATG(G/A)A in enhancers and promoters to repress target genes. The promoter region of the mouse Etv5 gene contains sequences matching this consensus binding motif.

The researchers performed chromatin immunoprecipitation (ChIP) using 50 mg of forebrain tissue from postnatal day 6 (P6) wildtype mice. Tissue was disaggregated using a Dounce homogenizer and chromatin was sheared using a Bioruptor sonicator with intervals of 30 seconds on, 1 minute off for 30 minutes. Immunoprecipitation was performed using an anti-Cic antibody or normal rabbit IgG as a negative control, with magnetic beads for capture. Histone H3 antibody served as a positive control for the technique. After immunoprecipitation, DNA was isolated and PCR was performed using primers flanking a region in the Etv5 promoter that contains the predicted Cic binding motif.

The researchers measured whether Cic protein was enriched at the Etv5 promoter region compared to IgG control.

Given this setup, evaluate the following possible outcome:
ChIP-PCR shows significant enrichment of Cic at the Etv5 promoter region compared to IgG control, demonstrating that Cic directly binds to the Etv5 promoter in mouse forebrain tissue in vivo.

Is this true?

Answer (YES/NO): YES